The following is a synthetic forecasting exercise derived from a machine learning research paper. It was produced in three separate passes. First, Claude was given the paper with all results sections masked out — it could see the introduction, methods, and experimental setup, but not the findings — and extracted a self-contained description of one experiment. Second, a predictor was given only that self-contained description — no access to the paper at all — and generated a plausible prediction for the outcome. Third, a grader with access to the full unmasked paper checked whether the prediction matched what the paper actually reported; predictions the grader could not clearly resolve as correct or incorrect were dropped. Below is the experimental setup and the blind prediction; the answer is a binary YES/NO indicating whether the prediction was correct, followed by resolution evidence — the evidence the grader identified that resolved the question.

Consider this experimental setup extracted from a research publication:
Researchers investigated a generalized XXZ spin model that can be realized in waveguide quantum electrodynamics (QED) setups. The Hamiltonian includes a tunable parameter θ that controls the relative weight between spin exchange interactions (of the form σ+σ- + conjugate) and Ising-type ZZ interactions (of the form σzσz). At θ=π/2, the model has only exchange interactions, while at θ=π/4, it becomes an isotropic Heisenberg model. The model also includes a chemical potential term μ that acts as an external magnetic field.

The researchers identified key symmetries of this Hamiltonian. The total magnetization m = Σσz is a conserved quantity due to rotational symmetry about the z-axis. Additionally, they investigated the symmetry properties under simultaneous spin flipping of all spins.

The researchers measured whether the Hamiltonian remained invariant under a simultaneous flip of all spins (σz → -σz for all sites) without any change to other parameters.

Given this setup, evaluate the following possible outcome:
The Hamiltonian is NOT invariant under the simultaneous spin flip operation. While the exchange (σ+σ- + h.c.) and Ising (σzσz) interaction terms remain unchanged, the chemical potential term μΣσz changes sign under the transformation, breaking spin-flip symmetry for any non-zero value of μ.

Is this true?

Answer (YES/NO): YES